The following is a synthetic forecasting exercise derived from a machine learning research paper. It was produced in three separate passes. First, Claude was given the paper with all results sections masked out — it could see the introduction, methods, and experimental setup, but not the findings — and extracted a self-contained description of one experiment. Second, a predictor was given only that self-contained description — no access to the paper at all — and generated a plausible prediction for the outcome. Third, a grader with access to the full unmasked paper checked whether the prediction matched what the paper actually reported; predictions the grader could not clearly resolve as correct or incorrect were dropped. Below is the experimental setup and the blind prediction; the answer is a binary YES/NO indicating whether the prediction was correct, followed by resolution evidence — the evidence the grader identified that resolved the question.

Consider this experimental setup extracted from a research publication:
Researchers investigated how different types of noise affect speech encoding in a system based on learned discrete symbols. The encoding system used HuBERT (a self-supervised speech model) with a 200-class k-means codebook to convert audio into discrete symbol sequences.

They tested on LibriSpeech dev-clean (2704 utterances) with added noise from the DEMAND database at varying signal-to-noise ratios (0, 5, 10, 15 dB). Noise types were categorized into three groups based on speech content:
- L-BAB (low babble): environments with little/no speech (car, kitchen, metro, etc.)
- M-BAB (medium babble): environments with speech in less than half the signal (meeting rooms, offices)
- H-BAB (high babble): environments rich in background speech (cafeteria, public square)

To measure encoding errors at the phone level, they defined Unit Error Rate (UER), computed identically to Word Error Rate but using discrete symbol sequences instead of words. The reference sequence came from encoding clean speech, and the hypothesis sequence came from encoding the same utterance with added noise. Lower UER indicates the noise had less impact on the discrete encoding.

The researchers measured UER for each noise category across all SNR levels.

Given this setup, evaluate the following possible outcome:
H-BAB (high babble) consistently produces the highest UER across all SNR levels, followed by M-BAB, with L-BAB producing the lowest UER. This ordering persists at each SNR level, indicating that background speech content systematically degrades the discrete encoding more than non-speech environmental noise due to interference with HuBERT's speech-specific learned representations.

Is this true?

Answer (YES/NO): YES